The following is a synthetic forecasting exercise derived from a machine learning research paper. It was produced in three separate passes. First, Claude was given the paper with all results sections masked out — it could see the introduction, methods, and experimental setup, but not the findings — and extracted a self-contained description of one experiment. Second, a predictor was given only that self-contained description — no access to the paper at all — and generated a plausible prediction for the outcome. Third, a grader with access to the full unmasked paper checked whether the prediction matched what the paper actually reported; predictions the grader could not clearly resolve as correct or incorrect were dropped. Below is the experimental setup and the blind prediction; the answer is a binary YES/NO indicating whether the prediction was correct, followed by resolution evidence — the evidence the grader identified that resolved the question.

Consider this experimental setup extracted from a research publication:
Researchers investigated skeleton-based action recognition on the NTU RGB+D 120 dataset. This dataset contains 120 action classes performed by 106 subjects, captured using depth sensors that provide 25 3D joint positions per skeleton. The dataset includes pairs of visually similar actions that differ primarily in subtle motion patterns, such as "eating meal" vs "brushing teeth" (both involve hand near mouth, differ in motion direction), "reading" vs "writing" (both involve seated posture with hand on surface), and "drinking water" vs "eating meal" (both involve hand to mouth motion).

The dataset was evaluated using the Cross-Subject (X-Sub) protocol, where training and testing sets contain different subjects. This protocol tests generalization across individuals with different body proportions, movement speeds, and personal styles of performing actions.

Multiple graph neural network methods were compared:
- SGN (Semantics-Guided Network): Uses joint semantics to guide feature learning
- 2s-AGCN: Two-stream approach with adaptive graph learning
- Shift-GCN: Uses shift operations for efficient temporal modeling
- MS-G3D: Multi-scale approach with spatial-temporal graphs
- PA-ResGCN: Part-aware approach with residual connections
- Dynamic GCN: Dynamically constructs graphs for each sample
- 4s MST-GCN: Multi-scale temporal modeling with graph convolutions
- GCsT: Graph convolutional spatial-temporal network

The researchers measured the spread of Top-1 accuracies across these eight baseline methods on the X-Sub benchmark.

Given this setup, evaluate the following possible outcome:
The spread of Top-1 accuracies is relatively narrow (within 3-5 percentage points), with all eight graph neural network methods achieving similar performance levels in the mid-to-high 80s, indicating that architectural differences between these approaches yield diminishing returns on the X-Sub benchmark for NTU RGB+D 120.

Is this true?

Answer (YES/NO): NO